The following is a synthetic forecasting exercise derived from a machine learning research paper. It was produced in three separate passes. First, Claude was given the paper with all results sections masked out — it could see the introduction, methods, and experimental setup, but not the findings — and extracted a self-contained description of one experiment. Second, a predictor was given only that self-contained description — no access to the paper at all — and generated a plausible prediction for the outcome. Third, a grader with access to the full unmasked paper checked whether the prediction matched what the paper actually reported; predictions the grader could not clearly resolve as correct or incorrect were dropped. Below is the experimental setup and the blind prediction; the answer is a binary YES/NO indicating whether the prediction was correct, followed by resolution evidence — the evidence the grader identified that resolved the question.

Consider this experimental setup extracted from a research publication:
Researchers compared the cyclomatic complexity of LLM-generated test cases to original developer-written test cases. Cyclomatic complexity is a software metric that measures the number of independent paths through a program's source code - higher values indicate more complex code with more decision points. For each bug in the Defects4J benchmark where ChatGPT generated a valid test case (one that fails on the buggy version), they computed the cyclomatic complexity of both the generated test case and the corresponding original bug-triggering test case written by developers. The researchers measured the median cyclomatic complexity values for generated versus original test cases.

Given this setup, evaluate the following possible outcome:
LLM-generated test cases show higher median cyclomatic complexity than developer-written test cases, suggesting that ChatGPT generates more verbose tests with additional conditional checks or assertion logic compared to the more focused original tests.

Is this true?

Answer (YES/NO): YES